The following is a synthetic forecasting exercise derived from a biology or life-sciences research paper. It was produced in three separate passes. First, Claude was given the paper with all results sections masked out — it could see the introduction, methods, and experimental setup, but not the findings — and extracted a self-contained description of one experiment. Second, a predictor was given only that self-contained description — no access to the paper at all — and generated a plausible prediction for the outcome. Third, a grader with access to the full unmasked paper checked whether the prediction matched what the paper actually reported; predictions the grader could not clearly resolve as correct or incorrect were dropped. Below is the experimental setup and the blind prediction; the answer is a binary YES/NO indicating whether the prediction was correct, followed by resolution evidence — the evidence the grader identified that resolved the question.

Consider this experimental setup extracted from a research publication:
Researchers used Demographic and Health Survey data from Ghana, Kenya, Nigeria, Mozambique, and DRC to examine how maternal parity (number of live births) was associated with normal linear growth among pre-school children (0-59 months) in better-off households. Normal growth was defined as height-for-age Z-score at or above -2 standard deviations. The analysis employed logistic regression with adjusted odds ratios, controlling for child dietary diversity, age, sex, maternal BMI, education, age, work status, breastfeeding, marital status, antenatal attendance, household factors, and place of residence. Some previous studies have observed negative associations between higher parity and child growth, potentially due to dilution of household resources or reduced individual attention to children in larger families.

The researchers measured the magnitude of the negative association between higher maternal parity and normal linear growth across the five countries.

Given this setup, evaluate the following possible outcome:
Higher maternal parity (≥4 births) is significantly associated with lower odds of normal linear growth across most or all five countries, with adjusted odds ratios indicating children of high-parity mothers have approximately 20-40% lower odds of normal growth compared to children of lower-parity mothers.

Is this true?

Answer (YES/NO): NO